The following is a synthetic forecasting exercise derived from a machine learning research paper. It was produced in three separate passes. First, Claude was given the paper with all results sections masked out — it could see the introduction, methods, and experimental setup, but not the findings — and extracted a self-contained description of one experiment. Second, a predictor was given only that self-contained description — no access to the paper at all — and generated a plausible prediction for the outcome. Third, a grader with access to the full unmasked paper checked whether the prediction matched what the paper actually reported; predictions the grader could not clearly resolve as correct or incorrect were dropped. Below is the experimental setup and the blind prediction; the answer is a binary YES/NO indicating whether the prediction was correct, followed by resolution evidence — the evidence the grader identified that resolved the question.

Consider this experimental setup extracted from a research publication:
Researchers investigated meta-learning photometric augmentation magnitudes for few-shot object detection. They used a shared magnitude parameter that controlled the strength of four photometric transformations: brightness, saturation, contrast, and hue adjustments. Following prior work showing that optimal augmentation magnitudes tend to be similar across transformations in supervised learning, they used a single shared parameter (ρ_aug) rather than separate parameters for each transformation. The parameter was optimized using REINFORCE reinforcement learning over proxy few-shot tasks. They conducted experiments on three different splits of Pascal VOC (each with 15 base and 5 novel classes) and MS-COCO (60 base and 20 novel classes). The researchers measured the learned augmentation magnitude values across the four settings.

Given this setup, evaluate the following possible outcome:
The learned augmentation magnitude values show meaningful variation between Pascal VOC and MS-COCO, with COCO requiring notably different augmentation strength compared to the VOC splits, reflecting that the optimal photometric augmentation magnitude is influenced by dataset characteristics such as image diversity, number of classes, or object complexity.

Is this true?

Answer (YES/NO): NO